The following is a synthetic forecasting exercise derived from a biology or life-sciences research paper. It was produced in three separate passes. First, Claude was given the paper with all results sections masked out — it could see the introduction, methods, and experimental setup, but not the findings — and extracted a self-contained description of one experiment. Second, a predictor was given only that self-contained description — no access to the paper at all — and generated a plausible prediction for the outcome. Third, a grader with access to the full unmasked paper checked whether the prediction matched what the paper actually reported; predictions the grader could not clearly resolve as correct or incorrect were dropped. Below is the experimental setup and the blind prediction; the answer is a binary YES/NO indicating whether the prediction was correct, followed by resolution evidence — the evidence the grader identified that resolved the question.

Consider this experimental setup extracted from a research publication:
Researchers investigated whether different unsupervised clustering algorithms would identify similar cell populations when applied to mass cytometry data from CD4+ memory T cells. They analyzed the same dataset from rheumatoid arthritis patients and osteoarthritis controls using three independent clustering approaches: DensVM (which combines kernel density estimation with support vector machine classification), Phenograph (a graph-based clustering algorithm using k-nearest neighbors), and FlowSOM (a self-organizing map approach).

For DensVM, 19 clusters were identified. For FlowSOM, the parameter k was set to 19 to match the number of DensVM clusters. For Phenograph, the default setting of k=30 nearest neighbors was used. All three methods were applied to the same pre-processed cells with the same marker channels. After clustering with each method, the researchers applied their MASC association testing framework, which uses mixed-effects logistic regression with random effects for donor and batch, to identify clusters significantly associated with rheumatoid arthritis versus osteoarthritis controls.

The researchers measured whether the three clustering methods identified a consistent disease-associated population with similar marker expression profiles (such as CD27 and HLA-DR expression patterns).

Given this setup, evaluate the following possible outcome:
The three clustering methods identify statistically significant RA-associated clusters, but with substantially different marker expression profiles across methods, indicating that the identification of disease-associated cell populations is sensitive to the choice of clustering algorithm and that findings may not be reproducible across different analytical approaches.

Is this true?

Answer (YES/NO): NO